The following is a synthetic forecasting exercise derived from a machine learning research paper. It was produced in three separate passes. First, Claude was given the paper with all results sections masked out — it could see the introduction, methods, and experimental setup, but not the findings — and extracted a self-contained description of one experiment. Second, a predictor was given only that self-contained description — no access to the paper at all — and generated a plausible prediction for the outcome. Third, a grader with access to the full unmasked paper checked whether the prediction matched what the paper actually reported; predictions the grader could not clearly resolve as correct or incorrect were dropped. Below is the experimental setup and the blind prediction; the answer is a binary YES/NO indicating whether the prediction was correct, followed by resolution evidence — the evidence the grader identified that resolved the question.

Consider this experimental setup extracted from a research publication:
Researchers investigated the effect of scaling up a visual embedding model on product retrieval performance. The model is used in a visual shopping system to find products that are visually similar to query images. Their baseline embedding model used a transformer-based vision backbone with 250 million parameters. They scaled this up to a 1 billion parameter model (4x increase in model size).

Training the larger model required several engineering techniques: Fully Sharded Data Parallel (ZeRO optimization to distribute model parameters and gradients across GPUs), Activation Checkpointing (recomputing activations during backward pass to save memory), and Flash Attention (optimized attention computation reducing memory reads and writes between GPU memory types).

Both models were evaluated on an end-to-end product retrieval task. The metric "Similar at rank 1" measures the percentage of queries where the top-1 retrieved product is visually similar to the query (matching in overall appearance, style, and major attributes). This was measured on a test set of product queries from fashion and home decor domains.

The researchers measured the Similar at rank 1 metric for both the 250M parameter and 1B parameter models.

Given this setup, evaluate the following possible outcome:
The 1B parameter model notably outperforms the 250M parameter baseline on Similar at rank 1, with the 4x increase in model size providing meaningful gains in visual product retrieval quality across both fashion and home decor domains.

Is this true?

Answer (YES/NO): YES